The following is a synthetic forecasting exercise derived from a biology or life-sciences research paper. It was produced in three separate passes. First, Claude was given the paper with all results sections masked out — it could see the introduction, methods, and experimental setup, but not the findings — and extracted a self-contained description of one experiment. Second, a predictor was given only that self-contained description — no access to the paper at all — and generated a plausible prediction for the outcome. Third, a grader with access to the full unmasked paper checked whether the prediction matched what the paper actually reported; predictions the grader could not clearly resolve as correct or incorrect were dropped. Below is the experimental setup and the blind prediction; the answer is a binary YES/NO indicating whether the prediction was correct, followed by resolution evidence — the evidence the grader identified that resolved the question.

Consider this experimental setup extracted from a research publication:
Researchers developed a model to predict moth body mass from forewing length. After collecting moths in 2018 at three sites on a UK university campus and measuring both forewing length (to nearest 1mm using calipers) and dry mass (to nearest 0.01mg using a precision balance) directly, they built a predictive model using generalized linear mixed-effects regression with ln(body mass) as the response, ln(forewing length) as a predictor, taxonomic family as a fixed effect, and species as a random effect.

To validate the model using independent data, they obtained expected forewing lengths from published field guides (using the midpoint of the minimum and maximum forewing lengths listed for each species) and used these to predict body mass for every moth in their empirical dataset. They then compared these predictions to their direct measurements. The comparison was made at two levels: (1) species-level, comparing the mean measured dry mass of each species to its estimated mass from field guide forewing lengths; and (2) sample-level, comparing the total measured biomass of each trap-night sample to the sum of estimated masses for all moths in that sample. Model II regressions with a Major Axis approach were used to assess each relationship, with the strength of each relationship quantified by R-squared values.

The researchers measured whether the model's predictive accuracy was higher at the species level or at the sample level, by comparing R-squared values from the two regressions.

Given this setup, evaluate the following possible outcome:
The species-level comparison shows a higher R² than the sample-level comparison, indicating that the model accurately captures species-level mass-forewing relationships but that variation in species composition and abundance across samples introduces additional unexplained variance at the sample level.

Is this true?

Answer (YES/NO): NO